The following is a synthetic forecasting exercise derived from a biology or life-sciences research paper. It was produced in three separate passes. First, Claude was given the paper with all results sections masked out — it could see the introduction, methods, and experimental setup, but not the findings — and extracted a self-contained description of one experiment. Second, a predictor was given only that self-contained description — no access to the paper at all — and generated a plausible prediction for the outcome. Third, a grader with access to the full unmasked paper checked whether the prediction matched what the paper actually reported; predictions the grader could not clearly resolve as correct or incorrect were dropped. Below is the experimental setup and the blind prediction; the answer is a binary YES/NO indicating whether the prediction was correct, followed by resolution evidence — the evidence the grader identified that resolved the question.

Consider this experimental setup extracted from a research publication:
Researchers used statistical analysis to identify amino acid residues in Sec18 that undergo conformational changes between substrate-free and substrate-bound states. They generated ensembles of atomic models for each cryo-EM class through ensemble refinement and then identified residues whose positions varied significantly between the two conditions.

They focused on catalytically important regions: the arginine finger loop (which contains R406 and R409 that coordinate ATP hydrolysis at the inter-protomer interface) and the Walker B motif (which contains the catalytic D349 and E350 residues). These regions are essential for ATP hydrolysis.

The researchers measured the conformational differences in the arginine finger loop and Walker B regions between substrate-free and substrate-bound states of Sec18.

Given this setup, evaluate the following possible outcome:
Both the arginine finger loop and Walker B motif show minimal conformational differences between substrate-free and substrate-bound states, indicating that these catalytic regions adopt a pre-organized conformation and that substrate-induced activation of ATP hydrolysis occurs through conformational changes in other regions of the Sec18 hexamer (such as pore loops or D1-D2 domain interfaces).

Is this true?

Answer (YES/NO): NO